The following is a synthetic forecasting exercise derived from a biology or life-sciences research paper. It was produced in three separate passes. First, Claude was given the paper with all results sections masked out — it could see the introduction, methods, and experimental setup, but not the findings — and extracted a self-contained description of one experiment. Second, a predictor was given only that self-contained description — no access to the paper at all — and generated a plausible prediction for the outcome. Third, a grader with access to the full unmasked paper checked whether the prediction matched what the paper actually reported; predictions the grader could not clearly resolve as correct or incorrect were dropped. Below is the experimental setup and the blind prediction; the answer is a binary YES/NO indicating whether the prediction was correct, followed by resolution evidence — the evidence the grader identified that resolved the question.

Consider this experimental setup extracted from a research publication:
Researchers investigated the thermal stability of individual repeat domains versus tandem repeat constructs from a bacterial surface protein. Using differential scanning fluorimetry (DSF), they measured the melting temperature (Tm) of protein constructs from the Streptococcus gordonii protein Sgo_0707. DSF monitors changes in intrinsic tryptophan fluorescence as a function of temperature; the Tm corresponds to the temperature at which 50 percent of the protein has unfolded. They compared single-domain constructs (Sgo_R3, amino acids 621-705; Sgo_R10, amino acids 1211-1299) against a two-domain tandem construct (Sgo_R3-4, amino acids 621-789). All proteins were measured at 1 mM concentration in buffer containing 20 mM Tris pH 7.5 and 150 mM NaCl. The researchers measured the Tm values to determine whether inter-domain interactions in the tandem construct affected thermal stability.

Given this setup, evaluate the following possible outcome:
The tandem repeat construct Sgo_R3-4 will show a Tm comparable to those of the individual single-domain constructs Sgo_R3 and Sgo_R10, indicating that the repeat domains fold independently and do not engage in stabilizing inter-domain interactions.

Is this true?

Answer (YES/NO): YES